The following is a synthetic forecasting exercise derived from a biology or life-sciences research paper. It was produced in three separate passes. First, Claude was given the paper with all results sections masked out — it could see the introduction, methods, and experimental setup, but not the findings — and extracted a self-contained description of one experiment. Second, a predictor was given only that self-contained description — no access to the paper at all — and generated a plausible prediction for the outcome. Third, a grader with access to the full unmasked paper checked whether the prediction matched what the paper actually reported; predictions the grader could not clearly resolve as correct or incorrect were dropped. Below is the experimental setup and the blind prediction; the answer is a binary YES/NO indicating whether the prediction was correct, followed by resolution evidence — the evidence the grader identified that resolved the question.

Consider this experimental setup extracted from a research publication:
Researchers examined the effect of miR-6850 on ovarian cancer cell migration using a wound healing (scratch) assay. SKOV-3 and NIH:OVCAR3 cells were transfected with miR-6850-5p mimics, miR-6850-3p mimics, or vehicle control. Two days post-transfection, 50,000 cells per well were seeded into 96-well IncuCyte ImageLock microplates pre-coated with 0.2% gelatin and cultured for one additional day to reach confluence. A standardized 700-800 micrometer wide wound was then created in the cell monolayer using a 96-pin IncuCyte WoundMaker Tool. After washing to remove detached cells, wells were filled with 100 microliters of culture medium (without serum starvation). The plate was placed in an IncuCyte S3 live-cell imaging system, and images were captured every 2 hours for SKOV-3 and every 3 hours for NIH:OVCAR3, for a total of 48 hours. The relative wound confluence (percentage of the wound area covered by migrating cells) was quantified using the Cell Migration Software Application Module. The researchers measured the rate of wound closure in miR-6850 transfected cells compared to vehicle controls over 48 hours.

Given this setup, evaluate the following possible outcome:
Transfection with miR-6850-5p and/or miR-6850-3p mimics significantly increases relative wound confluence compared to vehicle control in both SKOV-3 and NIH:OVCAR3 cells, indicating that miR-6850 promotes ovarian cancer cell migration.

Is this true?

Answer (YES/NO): NO